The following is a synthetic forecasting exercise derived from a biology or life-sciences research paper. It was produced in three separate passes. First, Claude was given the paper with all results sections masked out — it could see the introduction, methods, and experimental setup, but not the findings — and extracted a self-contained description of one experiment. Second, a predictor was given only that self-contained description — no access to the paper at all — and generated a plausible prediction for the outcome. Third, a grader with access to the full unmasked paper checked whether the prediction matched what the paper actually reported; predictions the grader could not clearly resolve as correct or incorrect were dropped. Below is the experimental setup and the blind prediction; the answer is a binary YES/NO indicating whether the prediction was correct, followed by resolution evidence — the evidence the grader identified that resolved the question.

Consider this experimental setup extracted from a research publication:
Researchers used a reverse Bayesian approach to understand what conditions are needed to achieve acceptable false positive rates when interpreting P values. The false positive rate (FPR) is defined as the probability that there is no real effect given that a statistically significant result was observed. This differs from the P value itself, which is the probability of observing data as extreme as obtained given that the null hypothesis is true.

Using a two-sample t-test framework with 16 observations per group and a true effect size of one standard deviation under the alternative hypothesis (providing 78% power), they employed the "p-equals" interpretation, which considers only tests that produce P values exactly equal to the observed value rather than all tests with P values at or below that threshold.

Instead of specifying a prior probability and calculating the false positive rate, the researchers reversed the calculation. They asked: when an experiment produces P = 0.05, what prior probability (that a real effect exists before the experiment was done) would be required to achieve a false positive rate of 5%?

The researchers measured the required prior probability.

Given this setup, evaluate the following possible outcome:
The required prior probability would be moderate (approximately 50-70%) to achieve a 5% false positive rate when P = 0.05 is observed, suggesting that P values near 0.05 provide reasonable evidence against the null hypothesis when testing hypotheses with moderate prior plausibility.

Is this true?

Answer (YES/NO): NO